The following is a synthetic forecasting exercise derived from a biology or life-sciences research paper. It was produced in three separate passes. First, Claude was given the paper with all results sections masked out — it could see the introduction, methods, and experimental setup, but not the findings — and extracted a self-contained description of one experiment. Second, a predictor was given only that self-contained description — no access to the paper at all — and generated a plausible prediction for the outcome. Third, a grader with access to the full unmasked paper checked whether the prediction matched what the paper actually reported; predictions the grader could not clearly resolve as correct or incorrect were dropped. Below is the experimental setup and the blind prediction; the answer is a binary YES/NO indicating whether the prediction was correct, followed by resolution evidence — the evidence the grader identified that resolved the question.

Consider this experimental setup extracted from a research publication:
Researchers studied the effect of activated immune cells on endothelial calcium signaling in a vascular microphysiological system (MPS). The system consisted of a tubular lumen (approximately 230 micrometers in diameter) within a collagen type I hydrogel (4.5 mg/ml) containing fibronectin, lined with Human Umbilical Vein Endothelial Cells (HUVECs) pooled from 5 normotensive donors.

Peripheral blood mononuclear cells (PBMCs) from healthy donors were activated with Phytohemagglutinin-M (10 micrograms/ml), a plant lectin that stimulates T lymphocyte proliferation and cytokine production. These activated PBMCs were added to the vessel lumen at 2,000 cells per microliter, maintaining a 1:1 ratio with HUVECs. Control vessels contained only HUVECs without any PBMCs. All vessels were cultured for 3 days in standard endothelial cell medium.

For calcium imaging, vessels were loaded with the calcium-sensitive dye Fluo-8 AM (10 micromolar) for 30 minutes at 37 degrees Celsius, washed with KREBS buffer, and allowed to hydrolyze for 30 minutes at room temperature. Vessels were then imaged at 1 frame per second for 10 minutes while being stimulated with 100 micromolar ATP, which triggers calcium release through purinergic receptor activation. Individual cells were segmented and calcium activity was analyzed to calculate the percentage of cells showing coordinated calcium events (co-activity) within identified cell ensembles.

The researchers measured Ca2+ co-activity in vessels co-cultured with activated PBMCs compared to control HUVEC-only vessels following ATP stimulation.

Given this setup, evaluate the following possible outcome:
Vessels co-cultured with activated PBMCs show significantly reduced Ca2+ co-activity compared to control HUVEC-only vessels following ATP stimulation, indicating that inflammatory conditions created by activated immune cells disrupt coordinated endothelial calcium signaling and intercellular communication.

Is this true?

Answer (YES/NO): YES